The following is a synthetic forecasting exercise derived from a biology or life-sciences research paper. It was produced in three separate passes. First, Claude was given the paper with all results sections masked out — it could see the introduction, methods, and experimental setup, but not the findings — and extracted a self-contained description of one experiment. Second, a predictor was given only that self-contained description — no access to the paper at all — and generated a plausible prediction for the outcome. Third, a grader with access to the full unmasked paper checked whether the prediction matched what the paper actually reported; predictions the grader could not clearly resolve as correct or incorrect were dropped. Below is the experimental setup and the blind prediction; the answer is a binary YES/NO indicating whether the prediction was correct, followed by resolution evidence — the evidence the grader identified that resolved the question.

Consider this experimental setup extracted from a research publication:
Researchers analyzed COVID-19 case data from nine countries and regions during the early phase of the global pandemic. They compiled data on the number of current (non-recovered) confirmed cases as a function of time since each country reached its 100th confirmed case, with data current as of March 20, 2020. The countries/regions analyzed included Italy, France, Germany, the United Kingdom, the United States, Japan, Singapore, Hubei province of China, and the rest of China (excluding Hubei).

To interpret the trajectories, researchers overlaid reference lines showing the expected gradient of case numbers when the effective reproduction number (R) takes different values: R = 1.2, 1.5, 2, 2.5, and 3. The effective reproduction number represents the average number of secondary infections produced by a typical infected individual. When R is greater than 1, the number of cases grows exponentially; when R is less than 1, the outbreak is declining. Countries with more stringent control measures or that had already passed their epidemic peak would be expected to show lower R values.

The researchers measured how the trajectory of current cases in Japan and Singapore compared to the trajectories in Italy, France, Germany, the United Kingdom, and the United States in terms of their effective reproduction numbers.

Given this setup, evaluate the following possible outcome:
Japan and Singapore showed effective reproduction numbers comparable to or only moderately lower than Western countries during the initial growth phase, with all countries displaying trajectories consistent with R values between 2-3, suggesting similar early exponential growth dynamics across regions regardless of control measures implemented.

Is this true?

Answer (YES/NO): NO